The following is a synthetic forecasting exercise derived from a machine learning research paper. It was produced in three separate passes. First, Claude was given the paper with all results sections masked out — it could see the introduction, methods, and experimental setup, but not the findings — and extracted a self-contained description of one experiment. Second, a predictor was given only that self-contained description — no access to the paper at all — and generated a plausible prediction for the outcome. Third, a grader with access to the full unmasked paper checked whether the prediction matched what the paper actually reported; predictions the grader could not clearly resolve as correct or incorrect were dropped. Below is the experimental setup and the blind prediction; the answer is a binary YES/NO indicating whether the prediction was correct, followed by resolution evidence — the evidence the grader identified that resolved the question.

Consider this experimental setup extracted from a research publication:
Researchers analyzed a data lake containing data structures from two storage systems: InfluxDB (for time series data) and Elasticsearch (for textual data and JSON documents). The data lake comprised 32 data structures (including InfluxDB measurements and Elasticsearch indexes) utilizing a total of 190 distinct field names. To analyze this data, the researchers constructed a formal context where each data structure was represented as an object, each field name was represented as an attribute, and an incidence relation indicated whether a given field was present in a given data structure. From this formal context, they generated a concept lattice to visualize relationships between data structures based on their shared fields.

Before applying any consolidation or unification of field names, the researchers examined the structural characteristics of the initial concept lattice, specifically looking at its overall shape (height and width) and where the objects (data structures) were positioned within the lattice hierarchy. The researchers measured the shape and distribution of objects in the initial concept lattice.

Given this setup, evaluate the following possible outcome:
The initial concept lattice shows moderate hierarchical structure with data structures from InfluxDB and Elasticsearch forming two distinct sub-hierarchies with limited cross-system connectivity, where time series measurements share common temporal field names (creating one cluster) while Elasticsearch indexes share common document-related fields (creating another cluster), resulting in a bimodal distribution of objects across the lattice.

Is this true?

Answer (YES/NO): NO